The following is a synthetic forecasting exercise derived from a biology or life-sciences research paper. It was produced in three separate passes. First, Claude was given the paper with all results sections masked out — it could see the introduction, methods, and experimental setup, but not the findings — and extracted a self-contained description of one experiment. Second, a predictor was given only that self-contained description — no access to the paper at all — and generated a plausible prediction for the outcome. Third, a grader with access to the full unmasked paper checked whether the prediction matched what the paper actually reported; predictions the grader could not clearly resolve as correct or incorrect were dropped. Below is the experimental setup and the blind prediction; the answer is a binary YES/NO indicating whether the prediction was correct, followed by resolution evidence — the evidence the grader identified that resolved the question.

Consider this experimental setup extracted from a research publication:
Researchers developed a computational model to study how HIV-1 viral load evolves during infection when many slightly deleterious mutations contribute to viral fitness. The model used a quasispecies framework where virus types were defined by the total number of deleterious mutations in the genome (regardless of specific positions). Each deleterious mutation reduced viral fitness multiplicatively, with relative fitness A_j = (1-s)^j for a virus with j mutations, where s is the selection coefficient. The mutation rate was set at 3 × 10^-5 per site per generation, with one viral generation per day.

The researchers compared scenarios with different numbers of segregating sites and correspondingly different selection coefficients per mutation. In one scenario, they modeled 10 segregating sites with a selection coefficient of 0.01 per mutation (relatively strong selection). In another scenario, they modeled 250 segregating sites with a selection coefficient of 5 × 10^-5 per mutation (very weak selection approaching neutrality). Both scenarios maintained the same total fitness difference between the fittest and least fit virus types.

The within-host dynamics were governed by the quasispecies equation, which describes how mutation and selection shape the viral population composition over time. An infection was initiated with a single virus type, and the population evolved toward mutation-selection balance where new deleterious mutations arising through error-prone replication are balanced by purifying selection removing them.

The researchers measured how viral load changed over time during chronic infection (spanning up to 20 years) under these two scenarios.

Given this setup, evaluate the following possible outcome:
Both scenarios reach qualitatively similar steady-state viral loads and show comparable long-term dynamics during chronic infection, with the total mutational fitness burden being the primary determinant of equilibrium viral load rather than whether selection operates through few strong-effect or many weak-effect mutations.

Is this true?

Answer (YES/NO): NO